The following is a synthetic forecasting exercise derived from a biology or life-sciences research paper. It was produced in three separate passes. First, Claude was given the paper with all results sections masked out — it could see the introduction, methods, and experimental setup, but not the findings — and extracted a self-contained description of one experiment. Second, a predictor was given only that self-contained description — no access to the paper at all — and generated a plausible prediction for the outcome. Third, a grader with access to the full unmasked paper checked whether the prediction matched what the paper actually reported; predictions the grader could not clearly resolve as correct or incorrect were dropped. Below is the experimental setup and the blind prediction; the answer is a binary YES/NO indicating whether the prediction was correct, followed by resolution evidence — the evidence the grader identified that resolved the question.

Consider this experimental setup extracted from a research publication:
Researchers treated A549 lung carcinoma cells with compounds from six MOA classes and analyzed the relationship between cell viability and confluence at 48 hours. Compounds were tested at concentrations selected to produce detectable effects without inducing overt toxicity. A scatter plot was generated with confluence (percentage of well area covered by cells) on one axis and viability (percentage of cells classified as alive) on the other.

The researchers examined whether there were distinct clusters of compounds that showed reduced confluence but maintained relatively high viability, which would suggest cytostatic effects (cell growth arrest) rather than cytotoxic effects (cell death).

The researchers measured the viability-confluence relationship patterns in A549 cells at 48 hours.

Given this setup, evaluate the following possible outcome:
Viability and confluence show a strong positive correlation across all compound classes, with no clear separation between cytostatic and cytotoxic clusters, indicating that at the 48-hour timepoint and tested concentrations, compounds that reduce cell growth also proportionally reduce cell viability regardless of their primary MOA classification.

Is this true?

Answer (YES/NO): NO